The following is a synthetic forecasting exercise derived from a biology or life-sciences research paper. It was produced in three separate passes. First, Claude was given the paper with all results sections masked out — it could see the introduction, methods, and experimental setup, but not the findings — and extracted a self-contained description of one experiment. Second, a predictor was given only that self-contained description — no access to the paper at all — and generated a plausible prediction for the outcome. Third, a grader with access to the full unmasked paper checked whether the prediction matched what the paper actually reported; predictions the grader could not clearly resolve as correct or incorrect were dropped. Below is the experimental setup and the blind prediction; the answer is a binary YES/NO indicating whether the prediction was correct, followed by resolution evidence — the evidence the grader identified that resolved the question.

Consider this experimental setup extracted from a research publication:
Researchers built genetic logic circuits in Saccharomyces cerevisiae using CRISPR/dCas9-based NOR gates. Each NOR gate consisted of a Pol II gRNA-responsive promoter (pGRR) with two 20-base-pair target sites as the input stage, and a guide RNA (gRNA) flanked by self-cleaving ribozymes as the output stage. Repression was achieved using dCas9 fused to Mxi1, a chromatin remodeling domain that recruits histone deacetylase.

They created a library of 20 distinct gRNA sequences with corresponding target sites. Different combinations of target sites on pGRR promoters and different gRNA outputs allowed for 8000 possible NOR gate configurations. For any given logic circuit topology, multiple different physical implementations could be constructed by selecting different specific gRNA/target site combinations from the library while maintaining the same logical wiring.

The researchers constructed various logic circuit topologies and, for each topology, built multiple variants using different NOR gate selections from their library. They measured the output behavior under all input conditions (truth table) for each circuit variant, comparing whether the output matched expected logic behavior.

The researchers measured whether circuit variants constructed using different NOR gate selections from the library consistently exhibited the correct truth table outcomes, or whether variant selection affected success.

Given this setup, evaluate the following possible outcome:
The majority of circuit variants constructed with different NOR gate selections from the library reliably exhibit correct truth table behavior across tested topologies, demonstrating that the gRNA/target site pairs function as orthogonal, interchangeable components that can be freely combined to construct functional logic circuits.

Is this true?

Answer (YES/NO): NO